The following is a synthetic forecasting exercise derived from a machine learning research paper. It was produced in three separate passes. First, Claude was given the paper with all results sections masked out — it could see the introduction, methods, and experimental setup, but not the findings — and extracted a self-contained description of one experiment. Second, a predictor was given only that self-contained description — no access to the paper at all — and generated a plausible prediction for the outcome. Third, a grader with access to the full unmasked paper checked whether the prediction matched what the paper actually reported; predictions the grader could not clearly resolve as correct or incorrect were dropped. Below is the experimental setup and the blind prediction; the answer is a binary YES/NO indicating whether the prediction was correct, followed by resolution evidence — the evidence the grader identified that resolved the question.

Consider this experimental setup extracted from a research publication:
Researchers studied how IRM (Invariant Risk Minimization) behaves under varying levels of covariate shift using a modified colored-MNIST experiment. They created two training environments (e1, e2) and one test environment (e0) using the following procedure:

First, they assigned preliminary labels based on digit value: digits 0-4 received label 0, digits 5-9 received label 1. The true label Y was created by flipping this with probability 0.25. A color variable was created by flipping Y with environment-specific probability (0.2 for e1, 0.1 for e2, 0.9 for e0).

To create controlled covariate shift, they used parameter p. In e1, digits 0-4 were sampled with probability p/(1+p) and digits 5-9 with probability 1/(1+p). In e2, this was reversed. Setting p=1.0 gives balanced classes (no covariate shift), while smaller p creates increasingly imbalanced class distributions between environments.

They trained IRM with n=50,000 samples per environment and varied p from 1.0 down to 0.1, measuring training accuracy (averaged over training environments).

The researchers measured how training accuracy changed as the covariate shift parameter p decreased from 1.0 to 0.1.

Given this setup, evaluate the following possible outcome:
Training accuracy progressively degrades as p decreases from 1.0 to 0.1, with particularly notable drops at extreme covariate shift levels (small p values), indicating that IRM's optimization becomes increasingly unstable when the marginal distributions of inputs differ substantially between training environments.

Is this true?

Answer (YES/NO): NO